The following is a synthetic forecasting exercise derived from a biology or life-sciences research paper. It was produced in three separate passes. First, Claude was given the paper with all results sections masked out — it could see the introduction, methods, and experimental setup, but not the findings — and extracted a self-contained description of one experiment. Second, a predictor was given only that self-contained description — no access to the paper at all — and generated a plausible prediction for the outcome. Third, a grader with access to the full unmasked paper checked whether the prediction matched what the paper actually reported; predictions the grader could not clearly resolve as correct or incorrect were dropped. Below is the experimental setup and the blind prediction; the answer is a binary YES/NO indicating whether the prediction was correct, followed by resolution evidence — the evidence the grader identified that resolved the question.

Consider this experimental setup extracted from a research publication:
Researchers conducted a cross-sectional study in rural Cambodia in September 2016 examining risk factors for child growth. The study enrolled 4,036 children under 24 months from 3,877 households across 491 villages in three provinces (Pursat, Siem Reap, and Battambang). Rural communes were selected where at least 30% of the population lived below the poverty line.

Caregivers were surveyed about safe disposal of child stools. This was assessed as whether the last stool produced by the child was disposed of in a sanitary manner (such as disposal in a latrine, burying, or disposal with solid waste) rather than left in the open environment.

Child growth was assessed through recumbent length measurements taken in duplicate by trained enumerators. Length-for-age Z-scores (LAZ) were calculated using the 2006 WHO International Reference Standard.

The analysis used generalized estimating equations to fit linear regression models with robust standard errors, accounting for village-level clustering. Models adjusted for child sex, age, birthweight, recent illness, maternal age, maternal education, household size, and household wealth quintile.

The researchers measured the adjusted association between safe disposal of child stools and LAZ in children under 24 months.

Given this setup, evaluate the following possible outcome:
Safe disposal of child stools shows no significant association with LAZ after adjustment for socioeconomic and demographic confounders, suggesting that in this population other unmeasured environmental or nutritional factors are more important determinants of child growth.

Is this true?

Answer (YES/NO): YES